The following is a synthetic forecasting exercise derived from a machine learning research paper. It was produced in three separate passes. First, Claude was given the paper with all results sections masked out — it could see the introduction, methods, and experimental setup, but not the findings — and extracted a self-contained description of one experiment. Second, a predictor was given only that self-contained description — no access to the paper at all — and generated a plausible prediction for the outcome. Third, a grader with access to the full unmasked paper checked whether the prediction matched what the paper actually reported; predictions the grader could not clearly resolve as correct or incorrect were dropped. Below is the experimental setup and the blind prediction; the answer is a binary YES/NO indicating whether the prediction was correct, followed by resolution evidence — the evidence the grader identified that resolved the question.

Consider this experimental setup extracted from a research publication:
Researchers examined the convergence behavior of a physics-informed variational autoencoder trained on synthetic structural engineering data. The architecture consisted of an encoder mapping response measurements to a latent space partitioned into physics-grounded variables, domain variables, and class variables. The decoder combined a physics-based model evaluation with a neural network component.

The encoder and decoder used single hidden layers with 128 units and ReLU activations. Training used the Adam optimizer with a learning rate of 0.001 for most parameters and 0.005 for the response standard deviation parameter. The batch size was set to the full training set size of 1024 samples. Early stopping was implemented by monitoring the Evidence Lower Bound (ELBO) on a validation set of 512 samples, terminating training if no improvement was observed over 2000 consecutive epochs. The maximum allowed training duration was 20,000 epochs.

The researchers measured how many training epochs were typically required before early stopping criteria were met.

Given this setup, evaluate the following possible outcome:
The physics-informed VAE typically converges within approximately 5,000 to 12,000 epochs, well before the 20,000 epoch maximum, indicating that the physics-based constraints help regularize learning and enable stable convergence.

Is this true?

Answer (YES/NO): NO